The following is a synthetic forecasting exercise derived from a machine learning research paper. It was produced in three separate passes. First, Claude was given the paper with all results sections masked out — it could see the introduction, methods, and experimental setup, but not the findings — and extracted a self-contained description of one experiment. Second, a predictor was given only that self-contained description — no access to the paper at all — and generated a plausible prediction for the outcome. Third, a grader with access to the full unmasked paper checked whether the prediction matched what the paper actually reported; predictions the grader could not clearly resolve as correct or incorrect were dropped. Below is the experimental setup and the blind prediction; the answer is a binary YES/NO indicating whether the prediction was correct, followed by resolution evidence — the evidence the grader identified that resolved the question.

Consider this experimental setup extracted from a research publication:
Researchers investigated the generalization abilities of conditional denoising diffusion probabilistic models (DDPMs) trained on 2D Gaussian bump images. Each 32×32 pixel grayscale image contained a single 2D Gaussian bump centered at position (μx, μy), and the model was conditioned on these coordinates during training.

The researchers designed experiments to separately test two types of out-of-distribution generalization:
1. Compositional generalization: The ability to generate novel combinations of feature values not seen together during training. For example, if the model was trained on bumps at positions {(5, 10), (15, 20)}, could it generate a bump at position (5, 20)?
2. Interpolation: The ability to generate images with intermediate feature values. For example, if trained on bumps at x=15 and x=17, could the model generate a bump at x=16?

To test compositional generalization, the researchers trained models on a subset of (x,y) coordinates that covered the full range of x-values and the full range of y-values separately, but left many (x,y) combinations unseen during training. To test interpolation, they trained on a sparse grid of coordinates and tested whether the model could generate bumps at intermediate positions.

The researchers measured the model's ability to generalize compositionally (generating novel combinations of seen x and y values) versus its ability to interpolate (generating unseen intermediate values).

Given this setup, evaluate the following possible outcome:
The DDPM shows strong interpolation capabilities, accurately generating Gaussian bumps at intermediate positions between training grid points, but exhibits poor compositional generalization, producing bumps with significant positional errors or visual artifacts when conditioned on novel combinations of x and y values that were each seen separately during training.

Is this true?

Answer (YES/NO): NO